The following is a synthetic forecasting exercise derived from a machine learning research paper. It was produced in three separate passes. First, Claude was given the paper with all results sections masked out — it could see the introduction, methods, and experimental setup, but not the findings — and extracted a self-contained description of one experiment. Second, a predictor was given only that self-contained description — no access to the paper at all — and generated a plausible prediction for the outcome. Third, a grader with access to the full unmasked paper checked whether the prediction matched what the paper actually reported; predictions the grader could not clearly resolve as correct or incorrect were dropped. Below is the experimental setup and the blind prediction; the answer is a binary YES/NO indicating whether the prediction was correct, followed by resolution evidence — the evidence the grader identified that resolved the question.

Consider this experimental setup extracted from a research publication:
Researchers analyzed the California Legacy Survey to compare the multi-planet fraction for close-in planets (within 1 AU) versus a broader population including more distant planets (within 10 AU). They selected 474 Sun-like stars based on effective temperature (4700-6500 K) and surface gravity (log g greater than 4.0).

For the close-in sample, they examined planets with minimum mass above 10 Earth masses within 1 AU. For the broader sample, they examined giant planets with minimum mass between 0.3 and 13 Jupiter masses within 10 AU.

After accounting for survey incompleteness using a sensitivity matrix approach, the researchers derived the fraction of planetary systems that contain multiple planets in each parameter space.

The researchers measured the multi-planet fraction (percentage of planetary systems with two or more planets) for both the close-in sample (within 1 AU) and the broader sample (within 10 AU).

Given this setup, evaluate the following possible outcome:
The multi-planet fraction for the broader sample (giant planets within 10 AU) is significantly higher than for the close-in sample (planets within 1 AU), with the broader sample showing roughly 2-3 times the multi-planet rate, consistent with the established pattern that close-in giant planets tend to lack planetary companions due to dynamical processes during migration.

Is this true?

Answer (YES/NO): NO